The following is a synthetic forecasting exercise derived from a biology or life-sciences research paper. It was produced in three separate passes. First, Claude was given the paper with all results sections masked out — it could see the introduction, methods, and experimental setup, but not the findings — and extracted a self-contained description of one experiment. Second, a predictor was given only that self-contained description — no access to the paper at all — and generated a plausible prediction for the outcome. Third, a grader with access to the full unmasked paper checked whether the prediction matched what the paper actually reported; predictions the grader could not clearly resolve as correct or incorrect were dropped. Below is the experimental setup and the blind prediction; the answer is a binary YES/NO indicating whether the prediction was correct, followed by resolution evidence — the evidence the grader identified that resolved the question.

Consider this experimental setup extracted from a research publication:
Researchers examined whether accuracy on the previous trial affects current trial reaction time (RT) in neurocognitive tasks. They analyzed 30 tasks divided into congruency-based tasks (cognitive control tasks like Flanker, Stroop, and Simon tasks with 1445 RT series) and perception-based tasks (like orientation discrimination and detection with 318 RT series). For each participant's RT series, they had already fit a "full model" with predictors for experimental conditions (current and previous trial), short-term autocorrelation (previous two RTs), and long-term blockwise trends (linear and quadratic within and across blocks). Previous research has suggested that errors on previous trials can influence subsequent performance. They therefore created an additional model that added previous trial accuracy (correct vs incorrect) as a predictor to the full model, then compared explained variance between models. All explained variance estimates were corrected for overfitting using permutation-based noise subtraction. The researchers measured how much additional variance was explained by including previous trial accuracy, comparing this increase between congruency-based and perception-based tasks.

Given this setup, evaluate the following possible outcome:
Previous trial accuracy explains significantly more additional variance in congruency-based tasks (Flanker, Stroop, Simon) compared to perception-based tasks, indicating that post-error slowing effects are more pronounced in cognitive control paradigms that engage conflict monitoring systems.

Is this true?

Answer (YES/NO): NO